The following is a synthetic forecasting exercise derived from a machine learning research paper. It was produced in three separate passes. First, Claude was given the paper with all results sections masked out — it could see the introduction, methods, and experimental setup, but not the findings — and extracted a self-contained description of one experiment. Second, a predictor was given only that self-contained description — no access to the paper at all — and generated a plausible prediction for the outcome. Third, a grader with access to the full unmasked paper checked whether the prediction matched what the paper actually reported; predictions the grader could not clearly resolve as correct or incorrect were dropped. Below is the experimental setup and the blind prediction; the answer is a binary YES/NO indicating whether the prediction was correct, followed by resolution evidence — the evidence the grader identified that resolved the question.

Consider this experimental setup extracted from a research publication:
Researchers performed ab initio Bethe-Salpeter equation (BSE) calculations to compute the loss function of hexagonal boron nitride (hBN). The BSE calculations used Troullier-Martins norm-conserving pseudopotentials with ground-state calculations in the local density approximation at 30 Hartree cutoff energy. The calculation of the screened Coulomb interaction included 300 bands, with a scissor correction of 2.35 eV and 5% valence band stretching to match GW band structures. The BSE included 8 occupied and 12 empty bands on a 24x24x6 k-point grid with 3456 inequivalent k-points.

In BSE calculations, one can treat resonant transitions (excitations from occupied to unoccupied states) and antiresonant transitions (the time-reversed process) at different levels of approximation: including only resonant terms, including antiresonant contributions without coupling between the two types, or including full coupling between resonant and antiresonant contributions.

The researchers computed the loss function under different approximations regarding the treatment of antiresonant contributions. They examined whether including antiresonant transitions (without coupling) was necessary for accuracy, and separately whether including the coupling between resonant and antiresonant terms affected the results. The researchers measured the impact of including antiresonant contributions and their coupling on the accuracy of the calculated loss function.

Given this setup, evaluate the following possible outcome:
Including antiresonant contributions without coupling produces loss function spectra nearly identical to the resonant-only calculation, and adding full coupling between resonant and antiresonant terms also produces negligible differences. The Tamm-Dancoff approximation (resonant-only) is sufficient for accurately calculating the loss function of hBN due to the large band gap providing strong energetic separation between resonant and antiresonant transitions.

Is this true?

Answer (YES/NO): NO